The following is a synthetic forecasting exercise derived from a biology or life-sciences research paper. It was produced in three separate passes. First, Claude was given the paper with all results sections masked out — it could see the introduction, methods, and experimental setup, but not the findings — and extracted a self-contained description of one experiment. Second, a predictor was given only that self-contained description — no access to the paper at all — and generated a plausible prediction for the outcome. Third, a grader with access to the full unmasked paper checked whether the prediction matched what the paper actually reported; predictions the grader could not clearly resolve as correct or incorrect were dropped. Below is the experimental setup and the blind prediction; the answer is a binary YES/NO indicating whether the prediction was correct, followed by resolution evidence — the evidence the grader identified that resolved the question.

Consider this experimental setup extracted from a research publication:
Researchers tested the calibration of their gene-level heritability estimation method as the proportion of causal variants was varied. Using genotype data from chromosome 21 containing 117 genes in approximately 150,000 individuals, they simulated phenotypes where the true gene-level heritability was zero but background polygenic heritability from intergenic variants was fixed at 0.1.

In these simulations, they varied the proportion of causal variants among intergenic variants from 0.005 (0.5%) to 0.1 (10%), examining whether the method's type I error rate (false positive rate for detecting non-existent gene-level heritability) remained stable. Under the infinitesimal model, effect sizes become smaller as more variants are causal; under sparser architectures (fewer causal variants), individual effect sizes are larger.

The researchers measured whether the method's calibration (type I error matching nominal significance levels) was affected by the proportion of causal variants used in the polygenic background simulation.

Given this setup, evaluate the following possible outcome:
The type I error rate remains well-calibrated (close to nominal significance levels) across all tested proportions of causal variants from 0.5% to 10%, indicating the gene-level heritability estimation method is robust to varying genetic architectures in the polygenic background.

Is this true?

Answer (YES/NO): YES